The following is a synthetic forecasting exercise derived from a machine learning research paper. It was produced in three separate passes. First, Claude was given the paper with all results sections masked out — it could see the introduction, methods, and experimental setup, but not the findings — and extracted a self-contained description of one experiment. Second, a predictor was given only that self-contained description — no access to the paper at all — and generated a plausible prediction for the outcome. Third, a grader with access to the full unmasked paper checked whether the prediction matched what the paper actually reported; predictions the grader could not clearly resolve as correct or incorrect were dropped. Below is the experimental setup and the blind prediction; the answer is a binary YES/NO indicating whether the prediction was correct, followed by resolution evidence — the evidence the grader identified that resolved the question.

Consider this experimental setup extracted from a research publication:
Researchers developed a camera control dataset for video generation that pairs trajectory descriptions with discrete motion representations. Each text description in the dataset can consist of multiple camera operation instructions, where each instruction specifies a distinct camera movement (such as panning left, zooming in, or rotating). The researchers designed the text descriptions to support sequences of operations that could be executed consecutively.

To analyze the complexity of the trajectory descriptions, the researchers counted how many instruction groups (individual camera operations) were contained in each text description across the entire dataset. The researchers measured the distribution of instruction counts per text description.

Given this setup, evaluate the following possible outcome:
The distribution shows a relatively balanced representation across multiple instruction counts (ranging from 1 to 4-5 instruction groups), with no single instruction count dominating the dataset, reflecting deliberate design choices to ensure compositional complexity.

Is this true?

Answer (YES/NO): NO